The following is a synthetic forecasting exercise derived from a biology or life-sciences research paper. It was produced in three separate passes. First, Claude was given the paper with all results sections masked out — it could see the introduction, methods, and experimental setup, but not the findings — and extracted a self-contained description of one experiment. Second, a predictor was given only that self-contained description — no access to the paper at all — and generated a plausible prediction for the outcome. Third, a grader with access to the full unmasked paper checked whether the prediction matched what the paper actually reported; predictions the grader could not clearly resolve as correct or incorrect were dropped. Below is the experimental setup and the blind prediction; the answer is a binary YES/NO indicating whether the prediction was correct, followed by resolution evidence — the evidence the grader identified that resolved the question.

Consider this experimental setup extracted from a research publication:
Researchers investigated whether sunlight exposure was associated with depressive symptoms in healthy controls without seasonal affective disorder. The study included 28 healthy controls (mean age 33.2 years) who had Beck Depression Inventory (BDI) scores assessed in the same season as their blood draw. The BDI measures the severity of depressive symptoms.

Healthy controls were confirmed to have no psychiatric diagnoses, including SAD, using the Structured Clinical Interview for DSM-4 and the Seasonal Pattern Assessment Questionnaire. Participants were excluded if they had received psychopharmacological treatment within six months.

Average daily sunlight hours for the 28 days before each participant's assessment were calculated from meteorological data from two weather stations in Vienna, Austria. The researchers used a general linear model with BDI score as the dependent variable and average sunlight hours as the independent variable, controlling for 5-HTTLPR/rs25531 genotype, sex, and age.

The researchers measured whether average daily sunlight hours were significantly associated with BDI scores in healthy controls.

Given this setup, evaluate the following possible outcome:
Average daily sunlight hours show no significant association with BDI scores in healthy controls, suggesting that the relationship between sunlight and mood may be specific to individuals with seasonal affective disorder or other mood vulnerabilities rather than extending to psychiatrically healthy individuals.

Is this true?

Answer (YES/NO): YES